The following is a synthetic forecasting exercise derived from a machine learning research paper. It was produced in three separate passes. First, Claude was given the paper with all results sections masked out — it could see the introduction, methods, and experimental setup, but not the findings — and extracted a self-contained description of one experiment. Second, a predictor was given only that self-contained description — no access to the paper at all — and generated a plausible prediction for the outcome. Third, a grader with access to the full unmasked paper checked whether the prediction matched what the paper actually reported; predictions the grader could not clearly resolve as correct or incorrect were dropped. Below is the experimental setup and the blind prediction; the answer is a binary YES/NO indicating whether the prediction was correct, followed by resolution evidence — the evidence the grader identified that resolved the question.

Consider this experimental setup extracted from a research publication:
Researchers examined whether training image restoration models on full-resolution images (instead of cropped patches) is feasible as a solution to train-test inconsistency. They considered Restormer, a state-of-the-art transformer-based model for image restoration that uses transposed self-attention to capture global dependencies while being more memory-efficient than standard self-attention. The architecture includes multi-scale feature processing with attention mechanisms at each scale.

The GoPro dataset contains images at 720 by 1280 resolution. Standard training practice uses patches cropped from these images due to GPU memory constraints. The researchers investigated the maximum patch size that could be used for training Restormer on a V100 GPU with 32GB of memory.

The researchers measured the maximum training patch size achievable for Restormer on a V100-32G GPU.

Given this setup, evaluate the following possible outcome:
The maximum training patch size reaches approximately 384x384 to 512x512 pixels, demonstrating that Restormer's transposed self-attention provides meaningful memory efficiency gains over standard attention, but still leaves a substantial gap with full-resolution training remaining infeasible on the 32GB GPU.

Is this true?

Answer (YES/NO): YES